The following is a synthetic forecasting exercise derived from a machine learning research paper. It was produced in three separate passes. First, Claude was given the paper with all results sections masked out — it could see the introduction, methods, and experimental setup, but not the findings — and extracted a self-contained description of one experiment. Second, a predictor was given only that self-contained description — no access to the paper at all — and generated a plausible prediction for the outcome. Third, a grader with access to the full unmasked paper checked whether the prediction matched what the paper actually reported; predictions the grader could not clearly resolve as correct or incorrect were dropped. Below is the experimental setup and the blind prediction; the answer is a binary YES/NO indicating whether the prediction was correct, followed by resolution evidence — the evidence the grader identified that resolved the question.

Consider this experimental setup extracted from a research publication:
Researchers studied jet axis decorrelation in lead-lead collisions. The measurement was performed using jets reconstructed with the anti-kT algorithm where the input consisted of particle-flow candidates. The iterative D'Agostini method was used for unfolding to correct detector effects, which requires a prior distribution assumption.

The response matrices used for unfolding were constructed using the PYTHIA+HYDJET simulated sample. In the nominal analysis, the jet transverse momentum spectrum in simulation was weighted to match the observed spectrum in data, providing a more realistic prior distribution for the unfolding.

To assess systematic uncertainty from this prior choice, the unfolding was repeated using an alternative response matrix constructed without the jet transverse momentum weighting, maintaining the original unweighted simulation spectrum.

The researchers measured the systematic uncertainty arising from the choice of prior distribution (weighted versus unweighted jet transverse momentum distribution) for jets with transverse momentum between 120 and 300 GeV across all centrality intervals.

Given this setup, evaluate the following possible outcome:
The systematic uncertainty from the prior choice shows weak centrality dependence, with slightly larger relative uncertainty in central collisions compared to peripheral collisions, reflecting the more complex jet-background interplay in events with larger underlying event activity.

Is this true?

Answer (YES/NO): NO